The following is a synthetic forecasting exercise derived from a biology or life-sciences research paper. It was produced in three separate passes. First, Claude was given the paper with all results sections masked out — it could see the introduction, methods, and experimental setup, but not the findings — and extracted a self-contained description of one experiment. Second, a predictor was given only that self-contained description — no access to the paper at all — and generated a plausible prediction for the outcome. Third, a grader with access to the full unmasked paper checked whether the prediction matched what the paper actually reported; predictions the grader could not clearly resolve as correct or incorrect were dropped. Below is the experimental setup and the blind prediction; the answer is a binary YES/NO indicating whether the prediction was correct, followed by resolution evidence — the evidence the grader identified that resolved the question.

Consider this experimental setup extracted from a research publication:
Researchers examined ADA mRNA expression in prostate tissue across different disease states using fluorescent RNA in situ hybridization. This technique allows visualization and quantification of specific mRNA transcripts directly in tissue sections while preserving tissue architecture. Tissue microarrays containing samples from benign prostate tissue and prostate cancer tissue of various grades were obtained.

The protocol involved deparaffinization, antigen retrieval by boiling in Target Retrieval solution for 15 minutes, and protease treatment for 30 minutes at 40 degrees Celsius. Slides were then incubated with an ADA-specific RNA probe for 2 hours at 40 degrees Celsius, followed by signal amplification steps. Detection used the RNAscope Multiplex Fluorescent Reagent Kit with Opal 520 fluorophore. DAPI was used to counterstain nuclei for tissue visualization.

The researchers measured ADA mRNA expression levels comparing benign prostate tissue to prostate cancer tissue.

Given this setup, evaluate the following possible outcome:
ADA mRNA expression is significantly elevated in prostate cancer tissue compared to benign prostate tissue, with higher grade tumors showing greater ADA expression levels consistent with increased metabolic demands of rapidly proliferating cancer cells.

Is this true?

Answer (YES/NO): YES